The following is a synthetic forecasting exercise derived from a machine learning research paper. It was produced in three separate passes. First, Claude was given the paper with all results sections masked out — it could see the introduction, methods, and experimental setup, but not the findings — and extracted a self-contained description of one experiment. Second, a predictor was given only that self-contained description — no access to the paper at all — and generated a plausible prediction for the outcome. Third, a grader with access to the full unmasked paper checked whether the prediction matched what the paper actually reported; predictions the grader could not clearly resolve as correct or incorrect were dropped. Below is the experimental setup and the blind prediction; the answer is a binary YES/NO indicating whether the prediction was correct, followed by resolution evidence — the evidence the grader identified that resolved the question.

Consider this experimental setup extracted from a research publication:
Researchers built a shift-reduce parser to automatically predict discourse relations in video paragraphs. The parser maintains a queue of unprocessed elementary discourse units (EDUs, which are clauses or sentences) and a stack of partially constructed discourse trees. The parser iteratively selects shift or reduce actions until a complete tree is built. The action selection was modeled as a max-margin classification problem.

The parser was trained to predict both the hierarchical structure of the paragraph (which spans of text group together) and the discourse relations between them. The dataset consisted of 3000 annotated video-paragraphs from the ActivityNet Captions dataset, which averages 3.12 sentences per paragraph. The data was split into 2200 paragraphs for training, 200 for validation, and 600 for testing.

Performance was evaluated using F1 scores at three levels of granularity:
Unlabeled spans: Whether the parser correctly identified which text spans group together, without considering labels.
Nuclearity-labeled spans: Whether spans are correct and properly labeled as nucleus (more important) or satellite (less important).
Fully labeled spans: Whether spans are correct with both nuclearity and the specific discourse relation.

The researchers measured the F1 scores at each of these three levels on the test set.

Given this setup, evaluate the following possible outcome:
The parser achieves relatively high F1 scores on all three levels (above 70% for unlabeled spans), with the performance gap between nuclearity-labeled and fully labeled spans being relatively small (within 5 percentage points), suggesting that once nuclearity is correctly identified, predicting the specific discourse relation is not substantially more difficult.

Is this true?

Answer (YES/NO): NO